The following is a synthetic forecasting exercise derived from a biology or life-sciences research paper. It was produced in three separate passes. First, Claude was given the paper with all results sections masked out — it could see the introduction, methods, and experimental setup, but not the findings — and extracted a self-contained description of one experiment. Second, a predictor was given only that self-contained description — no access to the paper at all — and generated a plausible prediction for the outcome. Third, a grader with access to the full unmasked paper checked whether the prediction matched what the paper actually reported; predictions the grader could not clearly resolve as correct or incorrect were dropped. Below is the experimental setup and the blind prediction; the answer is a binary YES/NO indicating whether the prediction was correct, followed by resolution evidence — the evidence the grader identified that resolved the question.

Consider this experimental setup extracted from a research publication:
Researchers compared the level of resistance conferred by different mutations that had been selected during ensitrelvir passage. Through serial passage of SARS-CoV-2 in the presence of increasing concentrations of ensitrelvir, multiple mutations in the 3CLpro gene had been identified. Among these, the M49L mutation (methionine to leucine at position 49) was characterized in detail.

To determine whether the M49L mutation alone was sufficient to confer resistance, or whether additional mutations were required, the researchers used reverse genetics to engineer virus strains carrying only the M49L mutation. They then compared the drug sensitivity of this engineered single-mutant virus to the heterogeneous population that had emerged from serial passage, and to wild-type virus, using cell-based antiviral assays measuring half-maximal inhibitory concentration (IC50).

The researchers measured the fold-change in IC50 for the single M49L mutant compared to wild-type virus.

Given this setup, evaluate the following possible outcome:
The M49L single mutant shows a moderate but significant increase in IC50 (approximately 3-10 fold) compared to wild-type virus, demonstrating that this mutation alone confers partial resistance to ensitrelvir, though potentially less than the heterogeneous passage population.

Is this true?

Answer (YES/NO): NO